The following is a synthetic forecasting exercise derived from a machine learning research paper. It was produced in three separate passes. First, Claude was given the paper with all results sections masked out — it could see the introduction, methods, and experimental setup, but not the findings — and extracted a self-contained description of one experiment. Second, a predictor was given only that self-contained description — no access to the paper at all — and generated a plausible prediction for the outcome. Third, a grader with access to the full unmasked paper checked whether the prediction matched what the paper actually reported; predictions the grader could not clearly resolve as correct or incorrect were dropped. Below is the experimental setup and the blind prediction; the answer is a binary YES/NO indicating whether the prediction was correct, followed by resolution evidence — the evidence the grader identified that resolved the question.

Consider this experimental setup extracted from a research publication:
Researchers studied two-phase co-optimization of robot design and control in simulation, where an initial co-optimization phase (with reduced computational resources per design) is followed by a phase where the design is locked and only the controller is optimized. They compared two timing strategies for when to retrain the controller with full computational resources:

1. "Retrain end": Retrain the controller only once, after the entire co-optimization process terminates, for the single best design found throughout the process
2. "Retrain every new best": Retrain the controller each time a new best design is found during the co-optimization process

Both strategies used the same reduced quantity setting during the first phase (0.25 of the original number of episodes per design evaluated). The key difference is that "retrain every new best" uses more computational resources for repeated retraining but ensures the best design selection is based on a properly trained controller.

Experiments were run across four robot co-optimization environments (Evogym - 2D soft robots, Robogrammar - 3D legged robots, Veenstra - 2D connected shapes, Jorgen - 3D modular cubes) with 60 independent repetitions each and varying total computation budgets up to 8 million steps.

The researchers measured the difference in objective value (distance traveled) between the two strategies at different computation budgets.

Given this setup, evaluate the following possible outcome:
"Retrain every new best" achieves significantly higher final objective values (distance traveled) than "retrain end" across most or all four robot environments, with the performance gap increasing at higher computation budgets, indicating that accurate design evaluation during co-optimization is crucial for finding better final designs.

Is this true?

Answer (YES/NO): NO